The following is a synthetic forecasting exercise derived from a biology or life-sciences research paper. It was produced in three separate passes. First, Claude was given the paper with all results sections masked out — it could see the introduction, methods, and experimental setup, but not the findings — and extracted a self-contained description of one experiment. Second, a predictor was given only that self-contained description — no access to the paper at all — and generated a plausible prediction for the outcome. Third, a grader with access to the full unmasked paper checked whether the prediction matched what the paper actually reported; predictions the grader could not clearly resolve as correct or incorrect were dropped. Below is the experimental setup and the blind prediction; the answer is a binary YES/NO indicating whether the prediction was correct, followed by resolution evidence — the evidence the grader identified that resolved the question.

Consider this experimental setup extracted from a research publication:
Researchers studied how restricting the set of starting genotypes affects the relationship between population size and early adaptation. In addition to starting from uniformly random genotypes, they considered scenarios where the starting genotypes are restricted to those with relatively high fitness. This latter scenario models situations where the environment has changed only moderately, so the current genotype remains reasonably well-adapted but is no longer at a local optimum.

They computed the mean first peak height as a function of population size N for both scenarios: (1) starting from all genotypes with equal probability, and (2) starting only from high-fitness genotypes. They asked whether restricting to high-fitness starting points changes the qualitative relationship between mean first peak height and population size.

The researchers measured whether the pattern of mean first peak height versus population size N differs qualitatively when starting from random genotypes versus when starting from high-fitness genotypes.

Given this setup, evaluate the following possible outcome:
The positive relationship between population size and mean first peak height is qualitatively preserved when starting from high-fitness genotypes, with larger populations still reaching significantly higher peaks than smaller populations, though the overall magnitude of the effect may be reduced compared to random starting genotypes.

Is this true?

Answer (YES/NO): NO